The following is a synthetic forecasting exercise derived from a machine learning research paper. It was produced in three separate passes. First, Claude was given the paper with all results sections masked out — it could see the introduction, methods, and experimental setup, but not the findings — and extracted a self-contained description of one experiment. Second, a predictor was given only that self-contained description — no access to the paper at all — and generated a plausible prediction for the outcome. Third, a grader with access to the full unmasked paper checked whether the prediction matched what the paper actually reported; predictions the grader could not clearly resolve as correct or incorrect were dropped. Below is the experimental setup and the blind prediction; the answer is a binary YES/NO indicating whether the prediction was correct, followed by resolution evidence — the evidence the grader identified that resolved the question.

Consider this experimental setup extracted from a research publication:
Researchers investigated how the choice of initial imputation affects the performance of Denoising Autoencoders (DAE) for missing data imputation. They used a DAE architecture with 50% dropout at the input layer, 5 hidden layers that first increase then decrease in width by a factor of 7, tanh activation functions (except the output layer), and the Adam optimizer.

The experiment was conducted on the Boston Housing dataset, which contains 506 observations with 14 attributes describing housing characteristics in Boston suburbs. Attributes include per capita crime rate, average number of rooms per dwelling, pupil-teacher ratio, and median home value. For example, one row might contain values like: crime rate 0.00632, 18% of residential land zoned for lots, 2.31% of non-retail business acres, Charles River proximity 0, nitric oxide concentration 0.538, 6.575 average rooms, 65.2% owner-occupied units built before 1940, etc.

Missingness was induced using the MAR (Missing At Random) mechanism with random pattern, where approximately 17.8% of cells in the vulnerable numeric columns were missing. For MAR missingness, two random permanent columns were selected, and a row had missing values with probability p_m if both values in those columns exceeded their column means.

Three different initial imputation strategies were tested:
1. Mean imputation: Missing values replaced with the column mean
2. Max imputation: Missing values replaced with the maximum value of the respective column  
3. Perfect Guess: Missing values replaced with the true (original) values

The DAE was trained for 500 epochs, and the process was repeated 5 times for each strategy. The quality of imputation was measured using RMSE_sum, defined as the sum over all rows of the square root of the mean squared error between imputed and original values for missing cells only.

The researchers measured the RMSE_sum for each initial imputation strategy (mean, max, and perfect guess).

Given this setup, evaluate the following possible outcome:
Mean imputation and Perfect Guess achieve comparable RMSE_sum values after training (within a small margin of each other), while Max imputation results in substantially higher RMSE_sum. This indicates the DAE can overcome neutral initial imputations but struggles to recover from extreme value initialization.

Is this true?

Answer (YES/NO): NO